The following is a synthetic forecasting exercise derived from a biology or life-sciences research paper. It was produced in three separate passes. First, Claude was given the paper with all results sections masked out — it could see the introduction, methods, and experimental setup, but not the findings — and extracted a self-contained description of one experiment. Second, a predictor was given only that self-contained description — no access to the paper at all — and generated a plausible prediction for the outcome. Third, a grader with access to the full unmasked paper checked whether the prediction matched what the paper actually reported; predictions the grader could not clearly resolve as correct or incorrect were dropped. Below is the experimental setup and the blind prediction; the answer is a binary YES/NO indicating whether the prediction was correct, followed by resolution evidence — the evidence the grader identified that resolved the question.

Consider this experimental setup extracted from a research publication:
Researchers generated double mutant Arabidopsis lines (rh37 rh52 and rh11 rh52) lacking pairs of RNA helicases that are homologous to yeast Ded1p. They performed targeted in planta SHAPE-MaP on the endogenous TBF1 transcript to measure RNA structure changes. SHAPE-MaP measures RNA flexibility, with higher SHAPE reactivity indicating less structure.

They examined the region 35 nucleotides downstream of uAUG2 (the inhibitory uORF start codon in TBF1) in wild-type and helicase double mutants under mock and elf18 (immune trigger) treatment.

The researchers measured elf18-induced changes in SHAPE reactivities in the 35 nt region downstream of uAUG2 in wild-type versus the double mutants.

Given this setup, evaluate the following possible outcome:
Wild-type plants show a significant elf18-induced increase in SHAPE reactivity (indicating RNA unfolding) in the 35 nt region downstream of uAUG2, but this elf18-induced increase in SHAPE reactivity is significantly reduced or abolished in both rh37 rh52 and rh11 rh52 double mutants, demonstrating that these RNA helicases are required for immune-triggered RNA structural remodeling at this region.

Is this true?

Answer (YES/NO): YES